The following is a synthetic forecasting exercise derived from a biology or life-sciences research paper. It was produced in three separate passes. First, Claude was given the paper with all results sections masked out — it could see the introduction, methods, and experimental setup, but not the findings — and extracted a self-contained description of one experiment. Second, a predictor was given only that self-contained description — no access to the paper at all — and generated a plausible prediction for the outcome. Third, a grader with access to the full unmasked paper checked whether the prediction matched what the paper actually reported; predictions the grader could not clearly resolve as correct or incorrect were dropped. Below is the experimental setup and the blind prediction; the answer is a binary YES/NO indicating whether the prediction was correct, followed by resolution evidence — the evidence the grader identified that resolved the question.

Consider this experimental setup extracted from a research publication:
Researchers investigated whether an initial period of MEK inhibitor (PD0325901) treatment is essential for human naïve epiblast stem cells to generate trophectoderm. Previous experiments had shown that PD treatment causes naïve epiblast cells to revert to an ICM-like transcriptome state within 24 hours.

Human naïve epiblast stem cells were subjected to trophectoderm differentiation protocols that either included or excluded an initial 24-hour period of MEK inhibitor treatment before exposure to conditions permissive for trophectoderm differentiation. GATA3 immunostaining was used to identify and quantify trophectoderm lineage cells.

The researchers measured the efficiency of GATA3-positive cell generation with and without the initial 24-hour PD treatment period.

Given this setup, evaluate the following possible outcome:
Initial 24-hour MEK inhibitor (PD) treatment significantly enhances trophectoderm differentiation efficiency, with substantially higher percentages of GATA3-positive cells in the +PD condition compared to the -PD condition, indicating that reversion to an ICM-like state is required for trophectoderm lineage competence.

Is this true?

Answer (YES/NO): YES